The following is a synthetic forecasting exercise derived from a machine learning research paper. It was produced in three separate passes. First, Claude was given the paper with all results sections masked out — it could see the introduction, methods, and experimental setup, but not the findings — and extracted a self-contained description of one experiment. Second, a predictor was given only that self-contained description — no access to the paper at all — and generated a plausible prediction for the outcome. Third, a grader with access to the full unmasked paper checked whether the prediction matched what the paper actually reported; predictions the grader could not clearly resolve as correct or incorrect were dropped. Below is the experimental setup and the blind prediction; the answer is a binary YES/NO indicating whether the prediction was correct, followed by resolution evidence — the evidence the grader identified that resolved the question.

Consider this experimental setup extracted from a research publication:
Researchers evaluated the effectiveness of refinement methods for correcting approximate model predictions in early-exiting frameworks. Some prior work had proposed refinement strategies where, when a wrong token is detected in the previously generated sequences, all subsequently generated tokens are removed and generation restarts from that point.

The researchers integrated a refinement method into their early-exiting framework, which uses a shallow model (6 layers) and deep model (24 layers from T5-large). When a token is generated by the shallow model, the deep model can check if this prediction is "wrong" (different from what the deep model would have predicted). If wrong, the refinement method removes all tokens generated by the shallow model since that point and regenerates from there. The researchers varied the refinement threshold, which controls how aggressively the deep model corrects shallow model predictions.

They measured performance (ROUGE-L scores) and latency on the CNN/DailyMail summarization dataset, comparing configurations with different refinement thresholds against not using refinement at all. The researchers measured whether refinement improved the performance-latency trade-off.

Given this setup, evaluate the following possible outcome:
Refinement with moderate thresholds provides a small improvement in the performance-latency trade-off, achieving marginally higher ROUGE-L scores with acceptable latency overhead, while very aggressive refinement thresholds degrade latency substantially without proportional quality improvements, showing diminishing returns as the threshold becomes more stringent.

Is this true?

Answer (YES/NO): NO